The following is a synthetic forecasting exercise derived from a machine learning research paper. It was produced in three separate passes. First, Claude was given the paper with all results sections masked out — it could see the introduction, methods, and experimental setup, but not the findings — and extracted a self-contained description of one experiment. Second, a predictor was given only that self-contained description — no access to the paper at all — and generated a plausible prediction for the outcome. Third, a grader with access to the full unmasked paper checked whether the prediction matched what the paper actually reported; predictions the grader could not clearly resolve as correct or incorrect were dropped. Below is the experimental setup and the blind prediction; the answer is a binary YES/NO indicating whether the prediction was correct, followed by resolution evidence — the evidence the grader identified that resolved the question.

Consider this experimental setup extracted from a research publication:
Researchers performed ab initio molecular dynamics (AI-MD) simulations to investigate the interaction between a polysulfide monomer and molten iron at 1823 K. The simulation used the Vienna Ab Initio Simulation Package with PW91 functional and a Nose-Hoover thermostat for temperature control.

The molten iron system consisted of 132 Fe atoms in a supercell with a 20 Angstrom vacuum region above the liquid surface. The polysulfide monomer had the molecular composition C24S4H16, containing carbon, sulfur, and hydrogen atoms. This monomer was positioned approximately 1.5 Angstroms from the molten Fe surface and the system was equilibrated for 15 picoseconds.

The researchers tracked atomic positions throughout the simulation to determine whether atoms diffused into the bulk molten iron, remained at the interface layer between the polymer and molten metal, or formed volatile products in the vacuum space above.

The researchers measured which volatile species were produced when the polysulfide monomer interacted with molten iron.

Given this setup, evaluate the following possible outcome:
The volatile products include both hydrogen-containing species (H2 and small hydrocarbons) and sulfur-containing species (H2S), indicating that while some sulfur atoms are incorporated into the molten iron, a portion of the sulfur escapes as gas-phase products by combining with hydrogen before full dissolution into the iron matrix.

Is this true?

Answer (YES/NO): NO